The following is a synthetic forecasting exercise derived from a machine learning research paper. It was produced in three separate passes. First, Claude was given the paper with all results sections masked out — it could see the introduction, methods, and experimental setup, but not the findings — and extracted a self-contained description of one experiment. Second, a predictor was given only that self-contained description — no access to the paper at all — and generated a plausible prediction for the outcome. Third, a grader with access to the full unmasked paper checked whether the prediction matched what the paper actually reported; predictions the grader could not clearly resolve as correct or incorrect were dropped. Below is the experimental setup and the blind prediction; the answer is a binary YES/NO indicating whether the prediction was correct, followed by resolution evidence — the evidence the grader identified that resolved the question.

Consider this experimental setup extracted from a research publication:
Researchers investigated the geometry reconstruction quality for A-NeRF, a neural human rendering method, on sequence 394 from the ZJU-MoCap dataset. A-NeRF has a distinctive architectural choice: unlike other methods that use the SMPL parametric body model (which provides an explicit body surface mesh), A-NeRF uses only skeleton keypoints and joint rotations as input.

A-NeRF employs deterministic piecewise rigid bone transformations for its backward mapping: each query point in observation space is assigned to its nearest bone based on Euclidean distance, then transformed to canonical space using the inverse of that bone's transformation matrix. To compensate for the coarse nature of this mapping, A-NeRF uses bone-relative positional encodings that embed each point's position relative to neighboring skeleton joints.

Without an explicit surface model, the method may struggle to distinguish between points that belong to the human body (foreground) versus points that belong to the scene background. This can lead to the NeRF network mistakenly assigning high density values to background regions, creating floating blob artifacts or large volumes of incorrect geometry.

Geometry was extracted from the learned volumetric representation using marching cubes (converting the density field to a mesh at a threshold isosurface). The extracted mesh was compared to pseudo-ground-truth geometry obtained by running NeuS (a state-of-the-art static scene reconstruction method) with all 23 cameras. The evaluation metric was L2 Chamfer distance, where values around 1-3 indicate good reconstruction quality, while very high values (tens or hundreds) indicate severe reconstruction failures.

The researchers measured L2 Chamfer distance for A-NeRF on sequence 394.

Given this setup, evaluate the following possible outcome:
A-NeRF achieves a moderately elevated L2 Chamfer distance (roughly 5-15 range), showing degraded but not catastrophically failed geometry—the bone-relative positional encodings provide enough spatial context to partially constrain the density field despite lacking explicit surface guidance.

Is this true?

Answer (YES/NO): NO